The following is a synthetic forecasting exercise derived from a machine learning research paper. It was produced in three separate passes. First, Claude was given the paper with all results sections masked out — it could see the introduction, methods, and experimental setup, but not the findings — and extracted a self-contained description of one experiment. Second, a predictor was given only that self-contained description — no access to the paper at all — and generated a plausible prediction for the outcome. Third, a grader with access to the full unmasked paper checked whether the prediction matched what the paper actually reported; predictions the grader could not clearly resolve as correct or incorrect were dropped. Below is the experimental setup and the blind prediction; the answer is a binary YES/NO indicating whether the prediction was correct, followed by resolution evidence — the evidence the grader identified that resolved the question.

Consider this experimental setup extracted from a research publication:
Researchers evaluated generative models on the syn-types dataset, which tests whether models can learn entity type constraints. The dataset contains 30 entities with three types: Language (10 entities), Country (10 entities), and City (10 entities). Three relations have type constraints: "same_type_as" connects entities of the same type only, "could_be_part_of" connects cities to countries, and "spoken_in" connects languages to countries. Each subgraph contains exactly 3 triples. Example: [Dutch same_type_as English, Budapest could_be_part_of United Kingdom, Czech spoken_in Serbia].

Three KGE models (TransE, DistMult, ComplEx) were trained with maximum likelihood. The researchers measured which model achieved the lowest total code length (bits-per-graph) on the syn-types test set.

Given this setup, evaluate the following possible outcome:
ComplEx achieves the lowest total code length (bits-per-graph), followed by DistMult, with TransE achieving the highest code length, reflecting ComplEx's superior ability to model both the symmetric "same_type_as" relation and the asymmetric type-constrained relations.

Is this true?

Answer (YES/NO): NO